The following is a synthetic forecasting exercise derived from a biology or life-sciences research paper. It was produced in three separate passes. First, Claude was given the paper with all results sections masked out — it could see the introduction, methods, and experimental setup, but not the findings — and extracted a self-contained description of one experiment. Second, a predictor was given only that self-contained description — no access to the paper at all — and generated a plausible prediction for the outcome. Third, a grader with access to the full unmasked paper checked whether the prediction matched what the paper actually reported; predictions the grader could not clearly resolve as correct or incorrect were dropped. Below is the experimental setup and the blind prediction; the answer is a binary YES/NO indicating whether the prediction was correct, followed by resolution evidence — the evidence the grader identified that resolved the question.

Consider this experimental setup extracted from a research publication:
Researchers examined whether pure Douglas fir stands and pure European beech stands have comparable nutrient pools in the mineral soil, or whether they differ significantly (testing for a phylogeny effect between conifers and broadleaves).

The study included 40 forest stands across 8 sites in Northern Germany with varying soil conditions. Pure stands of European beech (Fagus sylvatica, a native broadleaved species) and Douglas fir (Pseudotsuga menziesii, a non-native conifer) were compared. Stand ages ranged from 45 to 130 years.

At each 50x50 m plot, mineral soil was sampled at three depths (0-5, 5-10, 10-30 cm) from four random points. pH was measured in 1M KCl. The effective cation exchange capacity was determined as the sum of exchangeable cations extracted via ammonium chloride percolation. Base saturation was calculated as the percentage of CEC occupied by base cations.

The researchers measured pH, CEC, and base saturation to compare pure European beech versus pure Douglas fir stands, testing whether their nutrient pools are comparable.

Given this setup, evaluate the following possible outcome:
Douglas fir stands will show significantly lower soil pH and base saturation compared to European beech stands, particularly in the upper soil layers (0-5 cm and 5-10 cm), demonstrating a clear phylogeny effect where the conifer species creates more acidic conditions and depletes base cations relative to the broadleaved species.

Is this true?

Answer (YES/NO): NO